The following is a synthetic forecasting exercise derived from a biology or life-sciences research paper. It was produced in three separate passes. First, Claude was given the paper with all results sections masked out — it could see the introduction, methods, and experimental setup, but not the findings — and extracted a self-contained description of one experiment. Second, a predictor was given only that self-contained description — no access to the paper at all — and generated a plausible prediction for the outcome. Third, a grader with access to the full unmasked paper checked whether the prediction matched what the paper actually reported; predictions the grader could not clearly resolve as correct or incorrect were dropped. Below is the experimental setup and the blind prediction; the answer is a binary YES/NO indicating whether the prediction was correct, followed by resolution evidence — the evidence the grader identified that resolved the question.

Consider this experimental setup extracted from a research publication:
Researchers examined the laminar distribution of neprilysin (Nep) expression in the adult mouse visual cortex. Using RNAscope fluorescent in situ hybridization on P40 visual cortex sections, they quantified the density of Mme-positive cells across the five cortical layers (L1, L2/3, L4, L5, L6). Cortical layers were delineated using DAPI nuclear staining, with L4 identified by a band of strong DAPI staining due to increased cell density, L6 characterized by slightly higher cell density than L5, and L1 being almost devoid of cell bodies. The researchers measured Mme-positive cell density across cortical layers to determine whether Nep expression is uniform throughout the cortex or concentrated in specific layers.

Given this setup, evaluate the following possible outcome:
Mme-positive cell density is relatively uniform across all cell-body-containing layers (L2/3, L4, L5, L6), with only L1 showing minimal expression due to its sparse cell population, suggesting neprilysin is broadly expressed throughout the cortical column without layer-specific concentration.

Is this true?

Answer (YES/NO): YES